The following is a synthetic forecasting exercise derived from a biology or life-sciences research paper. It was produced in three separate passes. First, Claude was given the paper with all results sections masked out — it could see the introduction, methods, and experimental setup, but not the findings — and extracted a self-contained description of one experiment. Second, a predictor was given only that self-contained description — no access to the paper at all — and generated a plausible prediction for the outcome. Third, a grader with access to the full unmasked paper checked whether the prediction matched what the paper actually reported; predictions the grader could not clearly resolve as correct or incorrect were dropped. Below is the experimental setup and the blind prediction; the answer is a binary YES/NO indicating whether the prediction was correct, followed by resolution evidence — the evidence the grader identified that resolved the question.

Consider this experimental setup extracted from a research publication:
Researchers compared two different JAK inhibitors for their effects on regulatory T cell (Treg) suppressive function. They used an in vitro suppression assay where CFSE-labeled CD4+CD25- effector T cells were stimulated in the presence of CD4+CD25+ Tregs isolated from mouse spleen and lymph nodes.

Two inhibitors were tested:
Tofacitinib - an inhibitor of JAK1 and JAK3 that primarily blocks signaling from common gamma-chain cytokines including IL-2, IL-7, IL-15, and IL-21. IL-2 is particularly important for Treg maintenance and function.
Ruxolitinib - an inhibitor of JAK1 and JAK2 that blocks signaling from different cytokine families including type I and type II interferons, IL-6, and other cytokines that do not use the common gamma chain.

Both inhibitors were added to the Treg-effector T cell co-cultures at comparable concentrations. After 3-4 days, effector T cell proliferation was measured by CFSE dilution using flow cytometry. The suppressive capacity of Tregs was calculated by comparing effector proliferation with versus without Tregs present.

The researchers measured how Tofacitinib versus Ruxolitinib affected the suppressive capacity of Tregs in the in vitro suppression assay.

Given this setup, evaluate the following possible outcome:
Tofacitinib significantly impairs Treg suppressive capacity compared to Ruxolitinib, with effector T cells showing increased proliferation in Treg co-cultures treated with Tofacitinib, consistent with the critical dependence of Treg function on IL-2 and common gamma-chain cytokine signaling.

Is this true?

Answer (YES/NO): NO